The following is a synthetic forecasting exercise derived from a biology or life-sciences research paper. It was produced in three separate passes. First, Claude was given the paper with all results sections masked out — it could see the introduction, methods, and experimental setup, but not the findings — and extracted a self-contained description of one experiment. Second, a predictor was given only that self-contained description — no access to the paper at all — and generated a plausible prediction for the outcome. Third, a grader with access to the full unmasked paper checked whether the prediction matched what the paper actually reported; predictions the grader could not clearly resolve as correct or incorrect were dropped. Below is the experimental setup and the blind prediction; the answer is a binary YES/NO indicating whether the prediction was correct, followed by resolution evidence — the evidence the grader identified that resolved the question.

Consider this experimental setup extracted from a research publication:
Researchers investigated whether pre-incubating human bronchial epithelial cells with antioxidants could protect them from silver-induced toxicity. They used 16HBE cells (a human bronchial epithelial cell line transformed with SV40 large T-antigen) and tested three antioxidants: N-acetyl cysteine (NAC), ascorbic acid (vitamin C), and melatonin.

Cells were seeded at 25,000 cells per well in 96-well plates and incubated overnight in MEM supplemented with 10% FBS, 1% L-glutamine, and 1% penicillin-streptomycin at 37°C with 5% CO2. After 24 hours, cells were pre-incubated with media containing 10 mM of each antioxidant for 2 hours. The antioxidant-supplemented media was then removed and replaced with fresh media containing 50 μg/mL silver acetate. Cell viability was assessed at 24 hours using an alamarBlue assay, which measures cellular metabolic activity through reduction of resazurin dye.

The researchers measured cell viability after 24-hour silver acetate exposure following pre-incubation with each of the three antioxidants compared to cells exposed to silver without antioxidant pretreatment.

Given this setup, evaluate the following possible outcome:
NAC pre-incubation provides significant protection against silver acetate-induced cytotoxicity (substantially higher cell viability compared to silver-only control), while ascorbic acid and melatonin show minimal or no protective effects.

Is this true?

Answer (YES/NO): YES